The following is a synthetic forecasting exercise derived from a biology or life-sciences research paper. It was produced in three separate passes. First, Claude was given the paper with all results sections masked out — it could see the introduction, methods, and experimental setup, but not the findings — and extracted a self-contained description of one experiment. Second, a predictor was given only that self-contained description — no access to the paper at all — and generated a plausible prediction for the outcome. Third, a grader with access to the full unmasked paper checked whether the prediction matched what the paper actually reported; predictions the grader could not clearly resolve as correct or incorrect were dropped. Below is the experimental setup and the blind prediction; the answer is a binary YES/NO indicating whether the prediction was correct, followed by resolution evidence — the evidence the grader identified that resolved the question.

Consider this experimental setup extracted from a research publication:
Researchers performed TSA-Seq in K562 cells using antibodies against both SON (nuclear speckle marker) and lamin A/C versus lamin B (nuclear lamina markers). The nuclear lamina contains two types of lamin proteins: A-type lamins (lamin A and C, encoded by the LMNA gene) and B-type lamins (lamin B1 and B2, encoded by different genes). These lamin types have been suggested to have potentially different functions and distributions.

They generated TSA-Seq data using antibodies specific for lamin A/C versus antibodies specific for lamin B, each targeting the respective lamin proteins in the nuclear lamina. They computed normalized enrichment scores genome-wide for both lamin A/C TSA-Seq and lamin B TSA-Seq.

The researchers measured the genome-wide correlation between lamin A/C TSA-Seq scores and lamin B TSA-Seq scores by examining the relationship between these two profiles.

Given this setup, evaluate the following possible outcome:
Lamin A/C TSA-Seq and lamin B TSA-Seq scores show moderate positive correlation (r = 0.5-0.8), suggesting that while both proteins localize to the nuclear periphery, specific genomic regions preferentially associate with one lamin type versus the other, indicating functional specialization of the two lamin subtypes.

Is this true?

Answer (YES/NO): NO